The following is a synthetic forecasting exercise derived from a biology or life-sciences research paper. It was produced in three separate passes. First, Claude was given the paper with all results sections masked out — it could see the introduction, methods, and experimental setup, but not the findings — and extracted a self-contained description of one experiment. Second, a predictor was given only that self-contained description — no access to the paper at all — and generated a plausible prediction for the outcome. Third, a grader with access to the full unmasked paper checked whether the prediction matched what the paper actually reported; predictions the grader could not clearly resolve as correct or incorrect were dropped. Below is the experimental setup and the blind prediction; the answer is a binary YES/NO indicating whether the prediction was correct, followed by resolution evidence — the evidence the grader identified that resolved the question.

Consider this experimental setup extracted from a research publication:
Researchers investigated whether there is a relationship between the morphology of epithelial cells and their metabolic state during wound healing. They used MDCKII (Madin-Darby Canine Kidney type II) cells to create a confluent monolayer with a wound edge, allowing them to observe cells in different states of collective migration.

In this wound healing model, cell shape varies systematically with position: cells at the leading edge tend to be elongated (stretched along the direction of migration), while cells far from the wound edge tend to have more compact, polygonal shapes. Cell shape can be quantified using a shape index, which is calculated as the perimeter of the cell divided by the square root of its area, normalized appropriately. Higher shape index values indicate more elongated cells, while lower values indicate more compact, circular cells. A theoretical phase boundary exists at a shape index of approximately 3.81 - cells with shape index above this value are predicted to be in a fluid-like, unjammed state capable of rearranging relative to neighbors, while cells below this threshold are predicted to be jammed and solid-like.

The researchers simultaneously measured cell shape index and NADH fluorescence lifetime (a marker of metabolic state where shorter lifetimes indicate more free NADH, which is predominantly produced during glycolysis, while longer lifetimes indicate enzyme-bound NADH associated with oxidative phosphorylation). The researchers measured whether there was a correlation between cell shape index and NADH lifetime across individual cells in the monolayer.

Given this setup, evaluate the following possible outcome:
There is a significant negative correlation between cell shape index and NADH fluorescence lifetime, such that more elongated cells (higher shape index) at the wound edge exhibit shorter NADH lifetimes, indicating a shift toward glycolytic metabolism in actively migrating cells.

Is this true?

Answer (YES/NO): YES